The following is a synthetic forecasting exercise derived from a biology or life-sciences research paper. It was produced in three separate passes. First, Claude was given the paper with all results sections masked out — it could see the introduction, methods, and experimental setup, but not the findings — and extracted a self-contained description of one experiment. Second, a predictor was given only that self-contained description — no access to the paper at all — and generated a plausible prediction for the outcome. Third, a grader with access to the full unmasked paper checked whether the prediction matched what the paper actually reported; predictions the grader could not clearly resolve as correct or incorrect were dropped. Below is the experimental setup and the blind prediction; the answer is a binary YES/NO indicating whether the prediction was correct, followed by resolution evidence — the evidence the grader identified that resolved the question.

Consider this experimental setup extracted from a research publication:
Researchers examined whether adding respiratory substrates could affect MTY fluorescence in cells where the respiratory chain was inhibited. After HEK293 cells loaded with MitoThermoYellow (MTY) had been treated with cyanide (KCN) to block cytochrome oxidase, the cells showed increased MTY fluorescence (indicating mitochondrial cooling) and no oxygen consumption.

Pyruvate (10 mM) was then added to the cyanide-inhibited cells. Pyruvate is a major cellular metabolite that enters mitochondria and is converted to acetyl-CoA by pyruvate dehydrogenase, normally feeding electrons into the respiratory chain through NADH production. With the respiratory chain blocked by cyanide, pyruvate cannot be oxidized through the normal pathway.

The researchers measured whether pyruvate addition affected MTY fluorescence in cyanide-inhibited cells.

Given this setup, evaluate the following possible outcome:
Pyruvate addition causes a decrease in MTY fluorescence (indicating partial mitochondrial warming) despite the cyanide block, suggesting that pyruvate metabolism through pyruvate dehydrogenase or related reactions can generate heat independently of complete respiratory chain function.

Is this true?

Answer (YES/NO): NO